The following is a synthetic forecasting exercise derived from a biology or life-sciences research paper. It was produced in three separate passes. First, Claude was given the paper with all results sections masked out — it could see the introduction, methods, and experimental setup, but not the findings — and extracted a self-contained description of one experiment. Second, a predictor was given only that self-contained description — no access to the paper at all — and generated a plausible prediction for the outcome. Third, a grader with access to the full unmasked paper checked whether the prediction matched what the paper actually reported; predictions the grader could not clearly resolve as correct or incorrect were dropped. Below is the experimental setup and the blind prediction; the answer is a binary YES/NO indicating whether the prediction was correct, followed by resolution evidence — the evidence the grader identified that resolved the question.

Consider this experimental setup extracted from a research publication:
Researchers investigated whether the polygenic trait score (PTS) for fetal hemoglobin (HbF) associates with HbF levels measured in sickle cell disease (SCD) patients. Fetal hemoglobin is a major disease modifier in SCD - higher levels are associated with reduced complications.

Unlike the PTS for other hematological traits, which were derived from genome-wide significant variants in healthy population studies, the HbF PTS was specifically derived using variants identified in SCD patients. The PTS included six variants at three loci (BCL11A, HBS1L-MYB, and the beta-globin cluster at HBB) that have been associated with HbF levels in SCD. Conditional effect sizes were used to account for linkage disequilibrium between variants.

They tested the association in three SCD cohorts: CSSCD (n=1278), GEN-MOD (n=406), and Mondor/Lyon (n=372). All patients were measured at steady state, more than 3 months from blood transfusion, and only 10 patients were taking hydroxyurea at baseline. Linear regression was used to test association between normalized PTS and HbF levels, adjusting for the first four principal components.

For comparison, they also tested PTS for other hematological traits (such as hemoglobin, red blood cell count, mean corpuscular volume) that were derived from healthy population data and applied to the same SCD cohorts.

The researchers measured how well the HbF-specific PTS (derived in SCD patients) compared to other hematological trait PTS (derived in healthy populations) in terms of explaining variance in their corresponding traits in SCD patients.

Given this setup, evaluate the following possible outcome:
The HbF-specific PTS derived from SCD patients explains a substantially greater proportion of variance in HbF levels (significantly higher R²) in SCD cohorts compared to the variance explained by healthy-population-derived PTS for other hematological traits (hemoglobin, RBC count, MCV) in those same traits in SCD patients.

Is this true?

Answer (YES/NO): YES